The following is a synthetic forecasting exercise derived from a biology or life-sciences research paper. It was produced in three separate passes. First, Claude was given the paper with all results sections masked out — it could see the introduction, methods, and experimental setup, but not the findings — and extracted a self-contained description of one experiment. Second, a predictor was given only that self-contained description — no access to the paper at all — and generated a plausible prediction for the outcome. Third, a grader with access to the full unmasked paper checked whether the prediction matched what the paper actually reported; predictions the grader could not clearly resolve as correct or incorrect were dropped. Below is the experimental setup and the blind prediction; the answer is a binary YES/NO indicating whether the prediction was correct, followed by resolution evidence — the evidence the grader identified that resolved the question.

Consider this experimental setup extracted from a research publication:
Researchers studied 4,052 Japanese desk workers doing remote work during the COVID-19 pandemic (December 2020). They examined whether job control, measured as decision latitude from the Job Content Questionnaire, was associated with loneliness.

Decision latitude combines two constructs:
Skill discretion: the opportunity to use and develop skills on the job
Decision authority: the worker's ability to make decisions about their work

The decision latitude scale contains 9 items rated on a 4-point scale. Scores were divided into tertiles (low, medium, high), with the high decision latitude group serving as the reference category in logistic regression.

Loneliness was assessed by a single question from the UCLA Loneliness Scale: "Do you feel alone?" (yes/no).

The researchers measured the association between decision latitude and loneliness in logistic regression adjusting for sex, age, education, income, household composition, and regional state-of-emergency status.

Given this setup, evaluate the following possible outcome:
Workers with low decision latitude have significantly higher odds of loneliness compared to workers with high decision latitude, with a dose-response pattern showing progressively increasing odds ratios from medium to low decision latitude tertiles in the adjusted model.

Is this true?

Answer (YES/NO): NO